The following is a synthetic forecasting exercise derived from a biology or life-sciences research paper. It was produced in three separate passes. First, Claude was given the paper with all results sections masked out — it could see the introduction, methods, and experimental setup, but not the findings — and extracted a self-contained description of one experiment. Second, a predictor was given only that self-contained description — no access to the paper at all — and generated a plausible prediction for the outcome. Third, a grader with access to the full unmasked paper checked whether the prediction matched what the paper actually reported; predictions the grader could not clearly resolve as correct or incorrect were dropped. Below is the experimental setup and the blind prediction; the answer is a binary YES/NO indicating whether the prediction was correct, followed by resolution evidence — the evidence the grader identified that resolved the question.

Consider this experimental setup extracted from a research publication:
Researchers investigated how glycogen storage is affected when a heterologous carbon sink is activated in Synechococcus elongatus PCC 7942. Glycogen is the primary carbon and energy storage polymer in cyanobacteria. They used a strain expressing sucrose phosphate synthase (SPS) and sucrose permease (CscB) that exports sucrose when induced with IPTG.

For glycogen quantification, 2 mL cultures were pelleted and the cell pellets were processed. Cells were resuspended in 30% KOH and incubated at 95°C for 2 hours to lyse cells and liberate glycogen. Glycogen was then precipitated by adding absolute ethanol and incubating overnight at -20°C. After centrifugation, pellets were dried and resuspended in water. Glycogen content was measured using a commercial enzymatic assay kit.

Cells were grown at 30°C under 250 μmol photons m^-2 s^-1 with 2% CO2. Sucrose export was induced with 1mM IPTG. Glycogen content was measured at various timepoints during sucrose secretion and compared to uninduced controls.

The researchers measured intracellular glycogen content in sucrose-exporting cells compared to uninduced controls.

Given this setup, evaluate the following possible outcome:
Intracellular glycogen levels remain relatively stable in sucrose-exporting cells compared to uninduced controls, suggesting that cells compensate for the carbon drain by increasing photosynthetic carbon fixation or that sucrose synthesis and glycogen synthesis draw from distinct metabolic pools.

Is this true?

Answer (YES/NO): NO